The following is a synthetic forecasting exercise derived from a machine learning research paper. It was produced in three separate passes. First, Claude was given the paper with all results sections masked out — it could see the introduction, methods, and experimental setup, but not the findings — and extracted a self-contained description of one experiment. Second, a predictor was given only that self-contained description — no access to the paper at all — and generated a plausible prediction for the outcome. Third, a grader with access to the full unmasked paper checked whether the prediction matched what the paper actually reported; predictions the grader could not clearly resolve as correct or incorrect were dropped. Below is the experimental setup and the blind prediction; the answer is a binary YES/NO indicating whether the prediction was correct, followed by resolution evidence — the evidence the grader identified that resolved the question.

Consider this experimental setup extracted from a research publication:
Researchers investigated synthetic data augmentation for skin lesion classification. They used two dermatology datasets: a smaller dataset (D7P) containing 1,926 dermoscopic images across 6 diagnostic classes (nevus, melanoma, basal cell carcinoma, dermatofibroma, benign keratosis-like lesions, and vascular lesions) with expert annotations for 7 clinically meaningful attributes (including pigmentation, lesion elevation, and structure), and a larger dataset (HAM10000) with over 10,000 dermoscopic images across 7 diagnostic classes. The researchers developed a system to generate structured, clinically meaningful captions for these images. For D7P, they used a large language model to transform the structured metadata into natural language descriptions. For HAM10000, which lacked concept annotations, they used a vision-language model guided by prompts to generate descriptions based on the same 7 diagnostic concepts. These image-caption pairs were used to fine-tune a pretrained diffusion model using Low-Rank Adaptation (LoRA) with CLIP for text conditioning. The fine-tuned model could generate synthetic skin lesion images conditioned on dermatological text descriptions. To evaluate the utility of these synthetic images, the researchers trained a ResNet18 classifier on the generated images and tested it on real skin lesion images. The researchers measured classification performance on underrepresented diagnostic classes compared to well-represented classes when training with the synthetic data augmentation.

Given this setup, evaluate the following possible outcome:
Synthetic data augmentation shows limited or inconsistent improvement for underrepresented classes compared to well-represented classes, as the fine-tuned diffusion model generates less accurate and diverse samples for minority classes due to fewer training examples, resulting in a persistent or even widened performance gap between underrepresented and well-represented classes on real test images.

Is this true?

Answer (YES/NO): NO